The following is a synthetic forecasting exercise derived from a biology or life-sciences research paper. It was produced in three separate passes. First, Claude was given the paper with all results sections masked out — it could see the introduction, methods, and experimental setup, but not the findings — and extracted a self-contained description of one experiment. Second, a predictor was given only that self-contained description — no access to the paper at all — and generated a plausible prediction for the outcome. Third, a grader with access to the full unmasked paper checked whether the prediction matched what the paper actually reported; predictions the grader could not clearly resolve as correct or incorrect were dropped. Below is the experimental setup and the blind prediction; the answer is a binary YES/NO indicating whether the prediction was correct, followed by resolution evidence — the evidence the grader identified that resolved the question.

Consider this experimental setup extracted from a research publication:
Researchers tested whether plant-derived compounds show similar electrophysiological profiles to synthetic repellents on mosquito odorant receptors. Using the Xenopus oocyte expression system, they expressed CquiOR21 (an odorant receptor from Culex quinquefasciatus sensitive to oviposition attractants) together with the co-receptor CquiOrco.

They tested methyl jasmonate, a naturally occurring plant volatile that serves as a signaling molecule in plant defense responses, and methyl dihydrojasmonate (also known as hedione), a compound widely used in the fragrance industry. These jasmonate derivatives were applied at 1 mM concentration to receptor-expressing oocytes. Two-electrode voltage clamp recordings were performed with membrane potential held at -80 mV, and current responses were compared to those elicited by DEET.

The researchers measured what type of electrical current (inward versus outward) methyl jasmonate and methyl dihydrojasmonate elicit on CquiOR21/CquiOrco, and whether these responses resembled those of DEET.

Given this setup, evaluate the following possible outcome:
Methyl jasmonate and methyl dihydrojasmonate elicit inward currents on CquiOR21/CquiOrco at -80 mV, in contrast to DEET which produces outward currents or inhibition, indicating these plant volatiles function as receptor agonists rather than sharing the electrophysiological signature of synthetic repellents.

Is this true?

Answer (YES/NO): NO